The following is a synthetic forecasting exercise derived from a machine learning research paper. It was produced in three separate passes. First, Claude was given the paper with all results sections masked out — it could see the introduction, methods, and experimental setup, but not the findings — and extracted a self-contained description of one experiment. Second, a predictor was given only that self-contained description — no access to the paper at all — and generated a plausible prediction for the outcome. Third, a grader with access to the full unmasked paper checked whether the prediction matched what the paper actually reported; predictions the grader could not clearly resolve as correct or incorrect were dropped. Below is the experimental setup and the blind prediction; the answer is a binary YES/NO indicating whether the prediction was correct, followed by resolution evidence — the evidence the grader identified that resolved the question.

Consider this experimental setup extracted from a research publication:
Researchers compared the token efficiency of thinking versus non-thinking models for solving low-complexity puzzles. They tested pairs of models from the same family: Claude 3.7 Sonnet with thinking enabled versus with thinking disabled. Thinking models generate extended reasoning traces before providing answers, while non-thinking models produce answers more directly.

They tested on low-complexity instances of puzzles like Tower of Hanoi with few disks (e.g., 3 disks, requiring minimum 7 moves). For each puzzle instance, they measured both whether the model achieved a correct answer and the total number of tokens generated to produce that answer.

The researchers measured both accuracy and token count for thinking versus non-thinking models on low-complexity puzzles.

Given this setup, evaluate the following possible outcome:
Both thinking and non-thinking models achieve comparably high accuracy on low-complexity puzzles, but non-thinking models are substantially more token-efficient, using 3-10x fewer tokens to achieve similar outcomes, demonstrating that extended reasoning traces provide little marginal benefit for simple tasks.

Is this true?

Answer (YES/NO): NO